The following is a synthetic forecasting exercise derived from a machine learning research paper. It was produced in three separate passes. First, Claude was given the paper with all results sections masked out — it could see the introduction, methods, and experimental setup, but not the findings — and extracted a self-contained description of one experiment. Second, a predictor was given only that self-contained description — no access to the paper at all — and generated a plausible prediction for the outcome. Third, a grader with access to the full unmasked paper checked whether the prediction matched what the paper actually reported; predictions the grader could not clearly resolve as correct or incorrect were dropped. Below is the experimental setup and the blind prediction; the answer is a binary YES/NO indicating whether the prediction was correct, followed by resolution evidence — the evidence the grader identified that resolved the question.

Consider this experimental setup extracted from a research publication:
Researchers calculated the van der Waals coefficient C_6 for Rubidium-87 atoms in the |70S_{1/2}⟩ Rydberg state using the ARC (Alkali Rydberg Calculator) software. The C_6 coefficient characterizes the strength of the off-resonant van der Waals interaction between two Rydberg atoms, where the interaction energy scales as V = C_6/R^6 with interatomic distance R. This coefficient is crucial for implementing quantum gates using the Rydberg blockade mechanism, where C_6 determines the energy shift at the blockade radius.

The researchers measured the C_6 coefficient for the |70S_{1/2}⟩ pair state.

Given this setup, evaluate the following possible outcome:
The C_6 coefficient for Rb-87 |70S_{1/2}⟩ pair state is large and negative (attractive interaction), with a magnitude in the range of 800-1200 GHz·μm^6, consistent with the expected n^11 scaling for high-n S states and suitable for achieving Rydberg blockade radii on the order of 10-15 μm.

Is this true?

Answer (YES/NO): NO